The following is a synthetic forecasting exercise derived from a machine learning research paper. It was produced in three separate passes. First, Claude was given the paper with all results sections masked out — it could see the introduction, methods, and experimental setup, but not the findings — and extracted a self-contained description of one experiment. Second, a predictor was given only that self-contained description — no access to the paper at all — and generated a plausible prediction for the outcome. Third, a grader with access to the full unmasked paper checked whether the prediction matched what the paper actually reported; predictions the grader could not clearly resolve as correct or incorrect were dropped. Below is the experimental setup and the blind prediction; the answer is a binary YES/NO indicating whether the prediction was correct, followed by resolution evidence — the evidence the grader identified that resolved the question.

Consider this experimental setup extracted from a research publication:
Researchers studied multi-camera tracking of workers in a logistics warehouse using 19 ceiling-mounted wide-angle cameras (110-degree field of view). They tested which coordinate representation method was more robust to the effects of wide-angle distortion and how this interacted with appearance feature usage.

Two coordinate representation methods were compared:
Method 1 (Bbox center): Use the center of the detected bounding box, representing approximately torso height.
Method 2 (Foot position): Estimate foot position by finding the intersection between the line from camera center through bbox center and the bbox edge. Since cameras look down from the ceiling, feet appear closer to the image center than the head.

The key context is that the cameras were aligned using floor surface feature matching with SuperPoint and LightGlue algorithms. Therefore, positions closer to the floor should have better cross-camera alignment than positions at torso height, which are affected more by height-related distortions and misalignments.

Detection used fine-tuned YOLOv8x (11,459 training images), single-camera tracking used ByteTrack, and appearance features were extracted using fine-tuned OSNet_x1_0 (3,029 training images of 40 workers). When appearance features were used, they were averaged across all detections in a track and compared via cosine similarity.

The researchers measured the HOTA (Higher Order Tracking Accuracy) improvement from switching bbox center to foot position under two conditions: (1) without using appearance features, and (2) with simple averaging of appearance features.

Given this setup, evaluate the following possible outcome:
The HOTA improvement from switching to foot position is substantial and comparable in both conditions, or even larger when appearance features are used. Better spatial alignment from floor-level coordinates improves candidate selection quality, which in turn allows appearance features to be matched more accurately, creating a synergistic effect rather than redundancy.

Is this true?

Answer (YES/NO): NO